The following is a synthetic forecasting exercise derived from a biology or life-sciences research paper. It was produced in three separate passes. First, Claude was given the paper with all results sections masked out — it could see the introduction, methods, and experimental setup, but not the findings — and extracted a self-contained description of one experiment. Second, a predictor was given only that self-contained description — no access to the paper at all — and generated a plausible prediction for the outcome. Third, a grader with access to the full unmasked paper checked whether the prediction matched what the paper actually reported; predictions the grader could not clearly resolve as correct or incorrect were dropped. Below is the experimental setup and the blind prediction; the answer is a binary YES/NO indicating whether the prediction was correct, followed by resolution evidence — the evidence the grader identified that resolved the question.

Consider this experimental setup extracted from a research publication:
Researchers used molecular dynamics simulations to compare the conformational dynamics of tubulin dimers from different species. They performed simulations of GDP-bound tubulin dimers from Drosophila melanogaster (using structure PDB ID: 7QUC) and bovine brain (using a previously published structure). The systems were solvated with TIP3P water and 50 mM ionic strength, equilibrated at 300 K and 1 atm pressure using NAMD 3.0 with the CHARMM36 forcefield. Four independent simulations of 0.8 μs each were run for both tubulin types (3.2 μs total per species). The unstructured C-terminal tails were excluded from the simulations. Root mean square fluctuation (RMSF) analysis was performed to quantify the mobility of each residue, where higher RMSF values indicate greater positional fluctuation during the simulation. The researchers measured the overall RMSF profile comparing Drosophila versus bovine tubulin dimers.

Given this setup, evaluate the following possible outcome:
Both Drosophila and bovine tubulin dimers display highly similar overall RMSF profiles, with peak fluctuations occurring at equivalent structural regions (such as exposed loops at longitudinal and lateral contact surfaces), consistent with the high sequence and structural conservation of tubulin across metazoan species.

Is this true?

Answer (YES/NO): NO